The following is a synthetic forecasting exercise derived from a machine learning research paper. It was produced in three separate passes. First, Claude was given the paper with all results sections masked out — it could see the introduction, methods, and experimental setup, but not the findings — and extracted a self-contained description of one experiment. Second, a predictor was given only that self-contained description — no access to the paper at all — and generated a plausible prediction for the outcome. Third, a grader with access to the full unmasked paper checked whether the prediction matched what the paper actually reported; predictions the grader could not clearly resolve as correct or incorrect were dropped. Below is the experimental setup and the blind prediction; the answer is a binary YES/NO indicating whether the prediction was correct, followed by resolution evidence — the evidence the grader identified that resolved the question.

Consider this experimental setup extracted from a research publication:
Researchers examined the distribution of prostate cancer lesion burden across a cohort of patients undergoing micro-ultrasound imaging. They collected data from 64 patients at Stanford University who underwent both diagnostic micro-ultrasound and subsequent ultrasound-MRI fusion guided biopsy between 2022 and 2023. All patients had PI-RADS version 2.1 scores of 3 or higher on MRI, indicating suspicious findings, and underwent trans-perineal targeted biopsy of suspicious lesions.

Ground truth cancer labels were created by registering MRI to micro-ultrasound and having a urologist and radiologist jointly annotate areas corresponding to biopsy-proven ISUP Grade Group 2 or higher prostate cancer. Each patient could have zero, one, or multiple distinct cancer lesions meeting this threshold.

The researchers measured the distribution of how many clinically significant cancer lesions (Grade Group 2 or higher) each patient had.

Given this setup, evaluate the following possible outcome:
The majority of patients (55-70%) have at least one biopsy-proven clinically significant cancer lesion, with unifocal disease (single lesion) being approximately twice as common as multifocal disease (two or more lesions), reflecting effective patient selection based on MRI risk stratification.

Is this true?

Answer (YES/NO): NO